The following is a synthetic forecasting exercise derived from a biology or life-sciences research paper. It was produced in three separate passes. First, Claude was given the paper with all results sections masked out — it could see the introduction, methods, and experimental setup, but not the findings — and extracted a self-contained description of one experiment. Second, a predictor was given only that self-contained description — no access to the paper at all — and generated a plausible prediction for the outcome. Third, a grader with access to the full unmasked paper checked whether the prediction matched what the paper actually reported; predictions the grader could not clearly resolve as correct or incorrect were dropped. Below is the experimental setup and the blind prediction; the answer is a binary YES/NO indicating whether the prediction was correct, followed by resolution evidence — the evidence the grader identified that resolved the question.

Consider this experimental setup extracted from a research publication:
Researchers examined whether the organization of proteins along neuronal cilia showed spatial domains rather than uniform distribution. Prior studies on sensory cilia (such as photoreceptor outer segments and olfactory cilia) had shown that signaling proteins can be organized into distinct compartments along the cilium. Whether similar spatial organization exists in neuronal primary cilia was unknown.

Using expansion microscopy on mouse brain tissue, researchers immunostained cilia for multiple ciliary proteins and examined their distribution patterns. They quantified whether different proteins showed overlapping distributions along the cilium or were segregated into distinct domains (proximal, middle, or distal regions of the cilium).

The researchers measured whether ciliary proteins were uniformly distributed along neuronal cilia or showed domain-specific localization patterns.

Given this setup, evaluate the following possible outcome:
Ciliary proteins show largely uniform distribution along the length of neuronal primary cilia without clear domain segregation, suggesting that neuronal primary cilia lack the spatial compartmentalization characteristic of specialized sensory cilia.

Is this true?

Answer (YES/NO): NO